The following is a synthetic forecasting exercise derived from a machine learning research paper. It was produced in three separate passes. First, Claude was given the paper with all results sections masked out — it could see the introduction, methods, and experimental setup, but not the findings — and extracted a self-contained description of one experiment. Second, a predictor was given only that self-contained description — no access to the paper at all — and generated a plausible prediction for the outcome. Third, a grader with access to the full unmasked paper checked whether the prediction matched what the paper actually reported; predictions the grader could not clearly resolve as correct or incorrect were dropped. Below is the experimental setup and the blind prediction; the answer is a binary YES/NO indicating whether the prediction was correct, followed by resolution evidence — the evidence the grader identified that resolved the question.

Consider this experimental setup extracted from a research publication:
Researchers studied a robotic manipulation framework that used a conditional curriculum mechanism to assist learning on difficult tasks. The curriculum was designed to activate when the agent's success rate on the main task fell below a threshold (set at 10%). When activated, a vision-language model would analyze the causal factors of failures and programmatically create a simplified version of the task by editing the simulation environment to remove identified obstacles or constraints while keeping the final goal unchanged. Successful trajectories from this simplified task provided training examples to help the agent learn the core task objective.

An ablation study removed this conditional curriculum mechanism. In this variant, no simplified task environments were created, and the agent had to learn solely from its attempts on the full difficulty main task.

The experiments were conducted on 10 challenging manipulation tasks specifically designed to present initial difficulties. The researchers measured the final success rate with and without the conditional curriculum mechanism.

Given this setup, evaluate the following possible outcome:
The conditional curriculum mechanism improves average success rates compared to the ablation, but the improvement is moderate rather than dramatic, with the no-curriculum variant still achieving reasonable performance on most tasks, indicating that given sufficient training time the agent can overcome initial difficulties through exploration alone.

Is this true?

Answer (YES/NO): YES